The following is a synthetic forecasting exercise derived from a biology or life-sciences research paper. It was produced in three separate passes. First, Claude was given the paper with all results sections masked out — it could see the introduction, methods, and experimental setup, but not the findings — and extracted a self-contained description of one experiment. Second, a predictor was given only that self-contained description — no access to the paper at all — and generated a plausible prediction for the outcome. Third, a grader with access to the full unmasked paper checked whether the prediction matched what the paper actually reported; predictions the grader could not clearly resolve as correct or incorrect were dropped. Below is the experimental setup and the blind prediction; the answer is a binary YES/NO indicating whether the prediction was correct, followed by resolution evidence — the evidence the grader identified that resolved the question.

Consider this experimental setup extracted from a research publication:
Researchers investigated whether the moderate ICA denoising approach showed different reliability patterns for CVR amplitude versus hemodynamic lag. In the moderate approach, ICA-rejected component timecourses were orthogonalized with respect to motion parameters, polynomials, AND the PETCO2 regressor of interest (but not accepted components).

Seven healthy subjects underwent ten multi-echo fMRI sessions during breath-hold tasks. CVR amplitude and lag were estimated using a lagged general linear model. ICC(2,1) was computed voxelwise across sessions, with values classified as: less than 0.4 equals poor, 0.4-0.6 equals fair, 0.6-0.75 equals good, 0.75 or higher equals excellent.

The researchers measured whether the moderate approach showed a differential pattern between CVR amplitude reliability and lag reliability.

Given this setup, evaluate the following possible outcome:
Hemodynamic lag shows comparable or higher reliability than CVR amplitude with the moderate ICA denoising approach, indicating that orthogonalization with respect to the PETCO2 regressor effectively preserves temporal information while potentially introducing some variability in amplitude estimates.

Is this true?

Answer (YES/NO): NO